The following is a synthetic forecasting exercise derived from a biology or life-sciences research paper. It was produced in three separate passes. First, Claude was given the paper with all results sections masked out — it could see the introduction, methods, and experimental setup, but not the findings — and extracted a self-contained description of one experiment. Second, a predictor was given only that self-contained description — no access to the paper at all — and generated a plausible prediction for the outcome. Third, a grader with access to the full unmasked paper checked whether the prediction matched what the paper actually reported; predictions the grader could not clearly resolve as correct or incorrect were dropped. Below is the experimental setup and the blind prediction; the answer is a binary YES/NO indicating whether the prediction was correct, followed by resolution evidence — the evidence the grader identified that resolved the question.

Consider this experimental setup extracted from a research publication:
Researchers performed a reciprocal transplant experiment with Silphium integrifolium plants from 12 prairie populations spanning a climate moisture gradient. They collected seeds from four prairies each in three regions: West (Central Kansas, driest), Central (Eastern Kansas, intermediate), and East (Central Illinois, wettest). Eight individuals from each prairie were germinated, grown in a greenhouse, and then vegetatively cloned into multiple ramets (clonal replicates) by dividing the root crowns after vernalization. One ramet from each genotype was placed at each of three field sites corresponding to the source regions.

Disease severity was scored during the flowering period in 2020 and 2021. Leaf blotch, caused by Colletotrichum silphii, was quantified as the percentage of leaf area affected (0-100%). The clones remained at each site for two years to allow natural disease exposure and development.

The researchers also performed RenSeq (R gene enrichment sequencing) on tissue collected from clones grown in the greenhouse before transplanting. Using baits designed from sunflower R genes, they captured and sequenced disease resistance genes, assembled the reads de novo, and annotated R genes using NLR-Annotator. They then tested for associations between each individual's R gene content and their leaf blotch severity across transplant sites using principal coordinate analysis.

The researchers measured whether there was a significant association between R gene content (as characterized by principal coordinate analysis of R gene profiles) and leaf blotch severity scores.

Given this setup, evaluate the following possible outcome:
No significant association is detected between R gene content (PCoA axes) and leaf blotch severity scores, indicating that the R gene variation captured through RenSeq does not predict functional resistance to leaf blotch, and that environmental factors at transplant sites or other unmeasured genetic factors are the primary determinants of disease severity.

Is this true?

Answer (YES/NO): NO